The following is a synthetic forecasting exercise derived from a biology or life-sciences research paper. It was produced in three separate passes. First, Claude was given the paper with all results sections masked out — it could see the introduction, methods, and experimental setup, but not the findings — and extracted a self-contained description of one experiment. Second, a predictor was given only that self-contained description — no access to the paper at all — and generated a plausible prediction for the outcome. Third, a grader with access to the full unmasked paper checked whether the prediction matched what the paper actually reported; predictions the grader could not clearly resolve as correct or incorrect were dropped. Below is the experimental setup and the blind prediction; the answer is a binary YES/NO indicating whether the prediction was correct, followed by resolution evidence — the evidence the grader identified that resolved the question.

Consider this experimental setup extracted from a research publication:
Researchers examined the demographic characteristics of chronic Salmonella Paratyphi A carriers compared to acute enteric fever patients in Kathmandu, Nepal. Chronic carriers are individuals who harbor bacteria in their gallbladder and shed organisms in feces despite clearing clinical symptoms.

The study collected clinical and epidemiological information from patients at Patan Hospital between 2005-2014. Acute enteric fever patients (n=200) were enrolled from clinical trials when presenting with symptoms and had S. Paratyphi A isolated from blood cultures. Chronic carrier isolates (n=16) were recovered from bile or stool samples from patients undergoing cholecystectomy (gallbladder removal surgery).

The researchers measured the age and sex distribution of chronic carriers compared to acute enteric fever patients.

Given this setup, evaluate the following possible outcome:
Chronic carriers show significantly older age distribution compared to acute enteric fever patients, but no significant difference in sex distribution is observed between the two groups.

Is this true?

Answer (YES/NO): NO